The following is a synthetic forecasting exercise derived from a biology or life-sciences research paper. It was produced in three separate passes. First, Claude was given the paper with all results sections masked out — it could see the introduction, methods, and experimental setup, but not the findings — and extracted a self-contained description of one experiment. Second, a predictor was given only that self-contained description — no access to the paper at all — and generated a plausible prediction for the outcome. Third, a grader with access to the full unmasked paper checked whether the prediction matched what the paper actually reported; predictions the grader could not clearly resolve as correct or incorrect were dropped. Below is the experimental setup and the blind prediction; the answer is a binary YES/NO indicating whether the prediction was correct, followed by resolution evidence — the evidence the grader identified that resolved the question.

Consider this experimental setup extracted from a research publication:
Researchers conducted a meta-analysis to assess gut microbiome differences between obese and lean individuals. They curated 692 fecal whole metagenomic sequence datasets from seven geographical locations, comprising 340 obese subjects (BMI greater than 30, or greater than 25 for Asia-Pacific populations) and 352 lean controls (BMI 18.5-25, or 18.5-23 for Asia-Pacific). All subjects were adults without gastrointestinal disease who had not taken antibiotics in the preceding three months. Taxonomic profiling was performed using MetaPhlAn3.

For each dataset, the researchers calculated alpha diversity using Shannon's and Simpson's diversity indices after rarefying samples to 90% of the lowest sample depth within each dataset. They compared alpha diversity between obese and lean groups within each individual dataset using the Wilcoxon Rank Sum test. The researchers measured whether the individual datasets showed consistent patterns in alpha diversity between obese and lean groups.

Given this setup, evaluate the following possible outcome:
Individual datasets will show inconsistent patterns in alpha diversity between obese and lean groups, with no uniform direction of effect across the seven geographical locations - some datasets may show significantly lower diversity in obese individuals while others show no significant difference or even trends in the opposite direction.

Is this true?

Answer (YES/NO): NO